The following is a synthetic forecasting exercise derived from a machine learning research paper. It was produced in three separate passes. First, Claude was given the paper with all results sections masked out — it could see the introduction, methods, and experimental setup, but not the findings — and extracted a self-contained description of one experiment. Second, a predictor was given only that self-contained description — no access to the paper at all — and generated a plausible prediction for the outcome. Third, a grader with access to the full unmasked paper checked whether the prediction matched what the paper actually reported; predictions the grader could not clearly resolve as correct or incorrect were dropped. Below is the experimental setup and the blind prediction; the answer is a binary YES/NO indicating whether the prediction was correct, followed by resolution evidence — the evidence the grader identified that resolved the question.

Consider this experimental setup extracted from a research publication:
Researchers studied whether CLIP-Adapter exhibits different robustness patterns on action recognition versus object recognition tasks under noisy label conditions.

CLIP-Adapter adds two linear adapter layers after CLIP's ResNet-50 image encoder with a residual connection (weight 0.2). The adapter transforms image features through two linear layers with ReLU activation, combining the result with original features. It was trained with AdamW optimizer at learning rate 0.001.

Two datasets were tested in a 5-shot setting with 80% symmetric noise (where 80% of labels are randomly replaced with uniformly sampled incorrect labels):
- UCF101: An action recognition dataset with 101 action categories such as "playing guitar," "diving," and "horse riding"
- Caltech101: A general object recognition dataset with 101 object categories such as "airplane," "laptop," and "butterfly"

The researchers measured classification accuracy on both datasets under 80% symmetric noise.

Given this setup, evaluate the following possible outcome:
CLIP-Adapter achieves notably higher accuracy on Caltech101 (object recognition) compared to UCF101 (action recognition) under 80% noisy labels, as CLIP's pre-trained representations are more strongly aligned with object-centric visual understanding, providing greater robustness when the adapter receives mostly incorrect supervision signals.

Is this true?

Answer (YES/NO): YES